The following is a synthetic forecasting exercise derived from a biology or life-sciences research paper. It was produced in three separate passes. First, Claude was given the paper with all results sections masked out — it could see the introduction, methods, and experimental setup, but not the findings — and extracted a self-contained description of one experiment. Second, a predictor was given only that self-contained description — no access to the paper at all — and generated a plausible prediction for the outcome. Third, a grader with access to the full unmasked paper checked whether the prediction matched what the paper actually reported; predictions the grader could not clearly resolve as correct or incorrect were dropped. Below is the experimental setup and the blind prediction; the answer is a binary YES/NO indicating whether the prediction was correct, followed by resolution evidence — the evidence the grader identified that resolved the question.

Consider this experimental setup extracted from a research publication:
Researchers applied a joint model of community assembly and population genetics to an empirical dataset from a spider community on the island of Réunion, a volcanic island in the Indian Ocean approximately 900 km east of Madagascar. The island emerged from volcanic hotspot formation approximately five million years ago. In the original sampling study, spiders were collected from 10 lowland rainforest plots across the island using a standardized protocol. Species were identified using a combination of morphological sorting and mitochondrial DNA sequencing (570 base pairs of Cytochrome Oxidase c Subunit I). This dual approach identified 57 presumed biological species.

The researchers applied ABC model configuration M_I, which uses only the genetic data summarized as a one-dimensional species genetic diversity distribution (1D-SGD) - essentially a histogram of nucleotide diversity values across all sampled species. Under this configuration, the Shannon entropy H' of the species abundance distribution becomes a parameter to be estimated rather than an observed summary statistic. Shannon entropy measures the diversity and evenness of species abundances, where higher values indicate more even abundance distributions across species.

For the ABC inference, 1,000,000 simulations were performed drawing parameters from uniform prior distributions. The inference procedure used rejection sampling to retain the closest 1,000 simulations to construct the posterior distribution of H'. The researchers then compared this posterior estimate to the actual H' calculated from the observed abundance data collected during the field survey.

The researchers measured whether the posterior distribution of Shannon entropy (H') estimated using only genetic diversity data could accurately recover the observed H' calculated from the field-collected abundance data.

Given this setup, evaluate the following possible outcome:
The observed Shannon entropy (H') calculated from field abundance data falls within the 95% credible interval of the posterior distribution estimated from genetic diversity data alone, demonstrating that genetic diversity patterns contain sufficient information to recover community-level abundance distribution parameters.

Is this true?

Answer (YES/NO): YES